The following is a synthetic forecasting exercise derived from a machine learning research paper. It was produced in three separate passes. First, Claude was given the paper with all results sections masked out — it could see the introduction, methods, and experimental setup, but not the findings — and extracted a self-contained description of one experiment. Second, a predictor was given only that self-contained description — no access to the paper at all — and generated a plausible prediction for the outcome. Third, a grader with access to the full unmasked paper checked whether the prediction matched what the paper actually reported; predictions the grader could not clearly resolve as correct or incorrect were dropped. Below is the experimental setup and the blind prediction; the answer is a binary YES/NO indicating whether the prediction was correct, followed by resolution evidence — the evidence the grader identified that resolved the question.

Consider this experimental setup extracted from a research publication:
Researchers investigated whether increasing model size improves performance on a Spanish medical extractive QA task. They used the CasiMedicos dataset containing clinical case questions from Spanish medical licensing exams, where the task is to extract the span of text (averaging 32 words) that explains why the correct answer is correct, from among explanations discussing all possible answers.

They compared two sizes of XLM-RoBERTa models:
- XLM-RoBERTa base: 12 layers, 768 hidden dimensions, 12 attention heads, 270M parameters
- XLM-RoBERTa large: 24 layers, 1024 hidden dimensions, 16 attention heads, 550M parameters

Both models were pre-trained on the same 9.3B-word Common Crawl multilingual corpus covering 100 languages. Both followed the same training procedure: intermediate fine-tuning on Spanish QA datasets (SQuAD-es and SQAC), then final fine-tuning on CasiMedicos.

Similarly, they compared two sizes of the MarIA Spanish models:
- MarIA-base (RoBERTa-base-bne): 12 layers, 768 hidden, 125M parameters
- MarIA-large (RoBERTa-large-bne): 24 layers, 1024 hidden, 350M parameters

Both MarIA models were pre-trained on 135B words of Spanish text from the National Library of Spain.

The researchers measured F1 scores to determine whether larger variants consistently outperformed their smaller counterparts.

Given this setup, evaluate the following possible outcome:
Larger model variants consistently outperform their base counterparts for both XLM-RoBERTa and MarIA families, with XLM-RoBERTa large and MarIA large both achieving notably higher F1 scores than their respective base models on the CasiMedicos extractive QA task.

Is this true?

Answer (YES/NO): NO